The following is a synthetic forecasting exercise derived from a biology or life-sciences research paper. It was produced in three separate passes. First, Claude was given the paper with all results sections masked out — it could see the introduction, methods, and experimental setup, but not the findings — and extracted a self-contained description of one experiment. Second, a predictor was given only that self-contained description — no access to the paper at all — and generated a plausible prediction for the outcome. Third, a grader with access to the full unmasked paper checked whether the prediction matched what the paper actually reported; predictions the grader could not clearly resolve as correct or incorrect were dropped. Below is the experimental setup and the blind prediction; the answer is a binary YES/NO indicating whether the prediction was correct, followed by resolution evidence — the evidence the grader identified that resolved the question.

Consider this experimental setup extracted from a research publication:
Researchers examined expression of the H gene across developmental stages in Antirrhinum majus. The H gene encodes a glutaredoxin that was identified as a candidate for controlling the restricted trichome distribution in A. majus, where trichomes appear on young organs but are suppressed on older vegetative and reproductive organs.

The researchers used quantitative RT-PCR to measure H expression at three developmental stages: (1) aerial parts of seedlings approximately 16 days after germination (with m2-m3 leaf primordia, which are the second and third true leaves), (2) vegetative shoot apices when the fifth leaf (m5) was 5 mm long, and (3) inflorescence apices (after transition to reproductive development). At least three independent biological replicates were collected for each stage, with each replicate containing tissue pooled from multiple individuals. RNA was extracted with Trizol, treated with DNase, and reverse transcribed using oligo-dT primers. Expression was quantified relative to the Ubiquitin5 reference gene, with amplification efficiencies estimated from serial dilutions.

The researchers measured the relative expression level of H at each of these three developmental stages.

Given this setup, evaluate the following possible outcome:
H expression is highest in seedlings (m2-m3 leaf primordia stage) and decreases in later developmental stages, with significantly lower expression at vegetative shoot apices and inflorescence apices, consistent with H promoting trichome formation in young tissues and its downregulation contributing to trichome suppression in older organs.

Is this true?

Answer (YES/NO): NO